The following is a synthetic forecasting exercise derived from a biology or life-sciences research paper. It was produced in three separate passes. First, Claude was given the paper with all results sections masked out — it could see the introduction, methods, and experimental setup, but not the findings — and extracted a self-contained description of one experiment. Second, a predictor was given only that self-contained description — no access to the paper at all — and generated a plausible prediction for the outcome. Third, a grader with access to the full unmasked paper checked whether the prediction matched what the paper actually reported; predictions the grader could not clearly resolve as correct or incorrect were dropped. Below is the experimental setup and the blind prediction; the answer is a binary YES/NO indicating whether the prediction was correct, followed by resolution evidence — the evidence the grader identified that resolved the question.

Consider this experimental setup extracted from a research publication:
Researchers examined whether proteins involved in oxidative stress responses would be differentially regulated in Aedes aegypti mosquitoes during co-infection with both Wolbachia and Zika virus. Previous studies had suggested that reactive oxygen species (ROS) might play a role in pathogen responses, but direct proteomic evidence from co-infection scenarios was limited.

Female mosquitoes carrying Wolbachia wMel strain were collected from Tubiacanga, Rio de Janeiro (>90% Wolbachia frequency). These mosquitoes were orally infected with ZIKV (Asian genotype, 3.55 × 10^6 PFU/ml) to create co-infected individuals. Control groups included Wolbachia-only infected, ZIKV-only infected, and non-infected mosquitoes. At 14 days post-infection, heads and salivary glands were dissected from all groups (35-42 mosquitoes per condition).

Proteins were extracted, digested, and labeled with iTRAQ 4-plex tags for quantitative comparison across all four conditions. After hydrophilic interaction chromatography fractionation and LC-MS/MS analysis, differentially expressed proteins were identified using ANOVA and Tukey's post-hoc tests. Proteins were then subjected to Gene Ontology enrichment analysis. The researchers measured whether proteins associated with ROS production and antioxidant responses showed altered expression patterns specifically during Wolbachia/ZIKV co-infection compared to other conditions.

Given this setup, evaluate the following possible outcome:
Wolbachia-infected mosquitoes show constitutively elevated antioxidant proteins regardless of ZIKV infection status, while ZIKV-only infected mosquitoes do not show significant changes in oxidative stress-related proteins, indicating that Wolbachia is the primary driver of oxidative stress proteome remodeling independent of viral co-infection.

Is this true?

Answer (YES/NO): NO